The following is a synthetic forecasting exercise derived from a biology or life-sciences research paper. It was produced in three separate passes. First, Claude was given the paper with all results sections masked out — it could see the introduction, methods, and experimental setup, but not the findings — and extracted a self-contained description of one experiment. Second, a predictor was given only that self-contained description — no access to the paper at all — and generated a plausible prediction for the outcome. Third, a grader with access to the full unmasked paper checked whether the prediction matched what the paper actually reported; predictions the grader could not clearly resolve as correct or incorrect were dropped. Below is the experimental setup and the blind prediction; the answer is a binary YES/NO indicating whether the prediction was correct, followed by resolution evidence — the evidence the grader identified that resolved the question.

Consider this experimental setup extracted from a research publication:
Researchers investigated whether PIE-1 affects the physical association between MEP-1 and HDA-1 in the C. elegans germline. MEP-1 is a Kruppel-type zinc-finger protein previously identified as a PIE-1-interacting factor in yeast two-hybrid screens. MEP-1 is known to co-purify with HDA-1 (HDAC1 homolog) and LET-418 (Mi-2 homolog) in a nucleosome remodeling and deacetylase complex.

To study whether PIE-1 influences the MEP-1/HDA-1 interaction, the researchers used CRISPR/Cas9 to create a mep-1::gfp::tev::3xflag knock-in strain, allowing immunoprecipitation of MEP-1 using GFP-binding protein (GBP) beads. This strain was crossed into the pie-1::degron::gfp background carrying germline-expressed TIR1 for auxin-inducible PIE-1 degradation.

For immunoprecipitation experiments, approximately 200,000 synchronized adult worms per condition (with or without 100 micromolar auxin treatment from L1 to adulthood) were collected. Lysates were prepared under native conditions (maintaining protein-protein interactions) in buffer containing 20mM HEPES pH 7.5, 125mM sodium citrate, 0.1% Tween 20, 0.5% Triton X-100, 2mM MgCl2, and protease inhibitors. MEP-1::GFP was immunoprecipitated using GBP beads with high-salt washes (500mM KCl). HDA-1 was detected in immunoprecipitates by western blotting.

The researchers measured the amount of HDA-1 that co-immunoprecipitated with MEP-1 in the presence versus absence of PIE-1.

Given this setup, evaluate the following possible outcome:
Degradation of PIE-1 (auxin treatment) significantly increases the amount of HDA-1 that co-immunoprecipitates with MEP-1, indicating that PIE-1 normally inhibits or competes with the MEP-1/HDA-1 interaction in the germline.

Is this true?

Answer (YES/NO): NO